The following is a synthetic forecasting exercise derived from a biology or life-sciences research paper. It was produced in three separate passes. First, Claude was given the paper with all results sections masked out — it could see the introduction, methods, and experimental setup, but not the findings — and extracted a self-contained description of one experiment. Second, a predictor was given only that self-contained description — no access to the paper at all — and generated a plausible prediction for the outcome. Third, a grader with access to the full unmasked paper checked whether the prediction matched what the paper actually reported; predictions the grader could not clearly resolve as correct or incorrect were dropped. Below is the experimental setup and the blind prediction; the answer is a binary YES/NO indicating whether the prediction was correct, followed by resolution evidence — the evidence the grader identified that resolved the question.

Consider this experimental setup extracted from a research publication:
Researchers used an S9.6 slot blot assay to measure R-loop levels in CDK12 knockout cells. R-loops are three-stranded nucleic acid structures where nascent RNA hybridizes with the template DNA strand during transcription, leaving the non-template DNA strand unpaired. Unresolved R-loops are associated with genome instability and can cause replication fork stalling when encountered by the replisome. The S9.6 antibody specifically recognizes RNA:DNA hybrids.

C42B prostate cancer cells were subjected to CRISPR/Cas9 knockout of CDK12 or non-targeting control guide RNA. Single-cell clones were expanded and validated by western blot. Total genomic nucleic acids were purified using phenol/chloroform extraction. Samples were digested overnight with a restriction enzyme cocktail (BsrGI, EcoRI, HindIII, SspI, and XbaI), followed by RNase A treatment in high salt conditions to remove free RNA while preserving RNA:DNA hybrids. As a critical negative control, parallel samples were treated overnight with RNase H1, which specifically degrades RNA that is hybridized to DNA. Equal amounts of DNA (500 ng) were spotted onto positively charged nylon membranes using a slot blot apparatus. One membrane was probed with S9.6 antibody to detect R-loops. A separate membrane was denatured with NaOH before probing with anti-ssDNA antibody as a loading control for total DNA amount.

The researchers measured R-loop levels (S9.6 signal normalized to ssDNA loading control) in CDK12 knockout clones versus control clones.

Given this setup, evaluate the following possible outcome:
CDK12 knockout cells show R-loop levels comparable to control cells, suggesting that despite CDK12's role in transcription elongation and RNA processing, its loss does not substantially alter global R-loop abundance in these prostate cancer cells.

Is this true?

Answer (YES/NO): NO